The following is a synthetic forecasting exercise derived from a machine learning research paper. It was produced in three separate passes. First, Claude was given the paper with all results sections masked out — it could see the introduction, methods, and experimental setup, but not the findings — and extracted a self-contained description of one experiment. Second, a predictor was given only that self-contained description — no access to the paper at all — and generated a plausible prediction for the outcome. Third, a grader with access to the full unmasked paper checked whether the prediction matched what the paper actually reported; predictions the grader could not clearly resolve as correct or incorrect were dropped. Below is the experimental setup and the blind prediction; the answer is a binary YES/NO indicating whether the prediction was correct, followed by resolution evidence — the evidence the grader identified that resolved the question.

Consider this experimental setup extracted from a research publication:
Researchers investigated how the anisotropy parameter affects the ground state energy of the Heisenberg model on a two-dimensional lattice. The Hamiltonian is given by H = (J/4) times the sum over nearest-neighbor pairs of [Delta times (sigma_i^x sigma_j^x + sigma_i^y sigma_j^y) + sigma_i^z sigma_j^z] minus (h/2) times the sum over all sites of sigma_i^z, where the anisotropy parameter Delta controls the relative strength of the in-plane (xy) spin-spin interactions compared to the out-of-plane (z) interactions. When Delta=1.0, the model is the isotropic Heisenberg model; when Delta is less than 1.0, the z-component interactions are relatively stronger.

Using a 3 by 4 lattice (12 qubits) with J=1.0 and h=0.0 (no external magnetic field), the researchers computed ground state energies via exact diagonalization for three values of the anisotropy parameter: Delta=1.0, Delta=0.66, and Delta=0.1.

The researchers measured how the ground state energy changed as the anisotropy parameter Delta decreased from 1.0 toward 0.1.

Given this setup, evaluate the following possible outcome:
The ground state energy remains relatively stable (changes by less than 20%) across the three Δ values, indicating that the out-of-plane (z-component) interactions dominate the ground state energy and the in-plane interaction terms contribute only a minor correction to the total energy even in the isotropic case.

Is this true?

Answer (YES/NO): NO